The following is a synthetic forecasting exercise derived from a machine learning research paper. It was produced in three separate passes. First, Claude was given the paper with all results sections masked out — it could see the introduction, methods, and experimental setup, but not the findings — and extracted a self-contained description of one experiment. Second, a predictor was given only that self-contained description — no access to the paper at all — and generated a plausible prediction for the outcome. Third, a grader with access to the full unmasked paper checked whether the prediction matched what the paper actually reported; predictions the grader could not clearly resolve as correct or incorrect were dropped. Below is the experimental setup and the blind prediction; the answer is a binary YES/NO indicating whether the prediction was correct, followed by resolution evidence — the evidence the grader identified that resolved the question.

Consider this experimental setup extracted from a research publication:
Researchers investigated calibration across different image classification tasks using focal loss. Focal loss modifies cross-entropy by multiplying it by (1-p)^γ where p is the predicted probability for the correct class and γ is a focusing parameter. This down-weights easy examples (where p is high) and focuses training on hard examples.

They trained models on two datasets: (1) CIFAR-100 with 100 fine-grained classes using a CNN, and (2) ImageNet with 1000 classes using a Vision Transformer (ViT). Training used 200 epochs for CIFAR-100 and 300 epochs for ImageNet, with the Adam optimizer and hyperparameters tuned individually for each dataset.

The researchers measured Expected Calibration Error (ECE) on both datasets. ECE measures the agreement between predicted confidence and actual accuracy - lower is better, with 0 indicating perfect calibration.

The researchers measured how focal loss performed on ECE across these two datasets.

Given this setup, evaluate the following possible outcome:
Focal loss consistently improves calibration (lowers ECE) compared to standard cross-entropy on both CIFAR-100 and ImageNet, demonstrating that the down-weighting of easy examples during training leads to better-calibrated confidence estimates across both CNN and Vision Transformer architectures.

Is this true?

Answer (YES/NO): YES